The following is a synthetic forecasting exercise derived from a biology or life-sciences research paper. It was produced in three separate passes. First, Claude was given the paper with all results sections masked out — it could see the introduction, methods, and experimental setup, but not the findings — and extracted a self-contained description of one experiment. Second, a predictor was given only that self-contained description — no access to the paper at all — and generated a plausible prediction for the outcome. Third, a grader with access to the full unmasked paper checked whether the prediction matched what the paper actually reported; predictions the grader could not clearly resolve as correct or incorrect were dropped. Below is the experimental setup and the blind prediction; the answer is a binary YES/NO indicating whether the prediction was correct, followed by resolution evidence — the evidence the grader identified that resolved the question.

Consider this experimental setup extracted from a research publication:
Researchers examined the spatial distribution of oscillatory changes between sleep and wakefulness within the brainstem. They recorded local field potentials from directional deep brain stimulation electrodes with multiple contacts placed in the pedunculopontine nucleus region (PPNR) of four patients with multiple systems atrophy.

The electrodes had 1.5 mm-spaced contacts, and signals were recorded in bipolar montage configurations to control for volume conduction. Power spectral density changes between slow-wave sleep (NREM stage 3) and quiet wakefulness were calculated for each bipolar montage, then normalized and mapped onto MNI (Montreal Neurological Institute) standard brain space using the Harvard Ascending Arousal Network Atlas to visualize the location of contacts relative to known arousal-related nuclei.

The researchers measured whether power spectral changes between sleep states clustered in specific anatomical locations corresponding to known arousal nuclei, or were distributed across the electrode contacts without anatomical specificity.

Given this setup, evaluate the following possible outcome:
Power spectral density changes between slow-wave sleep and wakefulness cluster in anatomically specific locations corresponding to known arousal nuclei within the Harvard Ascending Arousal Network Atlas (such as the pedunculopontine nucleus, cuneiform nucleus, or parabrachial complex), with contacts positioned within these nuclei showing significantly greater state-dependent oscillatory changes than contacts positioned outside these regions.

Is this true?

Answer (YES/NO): NO